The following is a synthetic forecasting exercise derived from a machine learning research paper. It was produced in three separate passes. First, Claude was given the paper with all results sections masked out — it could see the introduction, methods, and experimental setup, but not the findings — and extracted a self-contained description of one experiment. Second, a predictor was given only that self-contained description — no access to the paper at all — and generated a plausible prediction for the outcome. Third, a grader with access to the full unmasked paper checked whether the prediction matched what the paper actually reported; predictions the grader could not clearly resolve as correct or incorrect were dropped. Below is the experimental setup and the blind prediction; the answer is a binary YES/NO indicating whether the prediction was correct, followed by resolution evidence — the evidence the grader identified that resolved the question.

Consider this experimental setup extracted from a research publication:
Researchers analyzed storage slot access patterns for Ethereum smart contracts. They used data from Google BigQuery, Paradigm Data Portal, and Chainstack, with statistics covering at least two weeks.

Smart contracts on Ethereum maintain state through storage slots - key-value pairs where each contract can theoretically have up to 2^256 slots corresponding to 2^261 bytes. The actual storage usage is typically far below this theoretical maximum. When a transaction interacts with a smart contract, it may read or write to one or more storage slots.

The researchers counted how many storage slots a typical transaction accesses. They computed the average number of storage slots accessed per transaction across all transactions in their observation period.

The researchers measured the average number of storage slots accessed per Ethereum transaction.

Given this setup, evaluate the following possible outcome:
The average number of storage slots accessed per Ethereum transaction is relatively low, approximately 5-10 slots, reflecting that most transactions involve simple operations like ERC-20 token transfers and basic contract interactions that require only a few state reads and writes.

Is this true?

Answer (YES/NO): YES